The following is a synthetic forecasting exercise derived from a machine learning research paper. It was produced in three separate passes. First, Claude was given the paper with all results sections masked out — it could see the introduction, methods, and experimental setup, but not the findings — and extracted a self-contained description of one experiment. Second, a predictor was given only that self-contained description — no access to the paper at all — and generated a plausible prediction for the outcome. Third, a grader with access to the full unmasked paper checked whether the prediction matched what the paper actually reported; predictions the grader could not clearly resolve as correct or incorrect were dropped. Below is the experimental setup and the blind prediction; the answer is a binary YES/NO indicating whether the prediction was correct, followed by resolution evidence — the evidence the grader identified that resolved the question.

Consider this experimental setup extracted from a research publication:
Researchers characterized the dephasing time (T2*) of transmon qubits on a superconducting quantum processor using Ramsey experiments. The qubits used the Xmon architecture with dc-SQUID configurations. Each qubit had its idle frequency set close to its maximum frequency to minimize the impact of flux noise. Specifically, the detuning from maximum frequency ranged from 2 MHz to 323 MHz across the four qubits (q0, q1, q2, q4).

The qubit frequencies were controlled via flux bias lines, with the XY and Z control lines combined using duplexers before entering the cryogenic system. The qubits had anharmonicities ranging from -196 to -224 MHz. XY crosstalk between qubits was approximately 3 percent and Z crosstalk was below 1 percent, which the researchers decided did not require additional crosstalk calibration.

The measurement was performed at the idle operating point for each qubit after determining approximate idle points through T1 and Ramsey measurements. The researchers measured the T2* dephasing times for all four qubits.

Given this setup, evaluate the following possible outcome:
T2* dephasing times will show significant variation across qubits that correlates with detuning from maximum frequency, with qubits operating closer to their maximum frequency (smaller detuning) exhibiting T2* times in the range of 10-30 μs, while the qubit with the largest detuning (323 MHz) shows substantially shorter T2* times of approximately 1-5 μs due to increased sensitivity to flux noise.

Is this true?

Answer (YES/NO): NO